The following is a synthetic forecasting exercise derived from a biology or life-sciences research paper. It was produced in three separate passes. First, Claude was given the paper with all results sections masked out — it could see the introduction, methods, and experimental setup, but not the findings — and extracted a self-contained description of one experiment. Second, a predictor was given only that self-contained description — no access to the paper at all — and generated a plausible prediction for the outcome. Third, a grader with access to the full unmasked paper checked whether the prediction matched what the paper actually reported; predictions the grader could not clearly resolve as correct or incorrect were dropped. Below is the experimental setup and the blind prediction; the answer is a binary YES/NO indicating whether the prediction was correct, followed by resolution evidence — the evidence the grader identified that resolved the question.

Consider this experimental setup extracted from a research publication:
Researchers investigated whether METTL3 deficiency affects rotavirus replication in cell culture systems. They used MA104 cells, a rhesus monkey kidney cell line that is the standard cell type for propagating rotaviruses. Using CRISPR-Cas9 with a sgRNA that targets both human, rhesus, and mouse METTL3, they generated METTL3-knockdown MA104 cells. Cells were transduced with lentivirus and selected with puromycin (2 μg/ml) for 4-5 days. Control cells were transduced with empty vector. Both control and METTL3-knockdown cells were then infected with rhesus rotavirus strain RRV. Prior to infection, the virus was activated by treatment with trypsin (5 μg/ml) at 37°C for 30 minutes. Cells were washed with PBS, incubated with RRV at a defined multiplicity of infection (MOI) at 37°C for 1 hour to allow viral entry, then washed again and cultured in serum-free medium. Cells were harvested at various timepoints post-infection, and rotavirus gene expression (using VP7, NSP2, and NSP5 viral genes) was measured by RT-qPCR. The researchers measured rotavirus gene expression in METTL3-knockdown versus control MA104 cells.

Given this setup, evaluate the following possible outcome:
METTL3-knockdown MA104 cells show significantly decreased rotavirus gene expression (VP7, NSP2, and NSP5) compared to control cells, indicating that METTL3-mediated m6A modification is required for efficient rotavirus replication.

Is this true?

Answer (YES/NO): YES